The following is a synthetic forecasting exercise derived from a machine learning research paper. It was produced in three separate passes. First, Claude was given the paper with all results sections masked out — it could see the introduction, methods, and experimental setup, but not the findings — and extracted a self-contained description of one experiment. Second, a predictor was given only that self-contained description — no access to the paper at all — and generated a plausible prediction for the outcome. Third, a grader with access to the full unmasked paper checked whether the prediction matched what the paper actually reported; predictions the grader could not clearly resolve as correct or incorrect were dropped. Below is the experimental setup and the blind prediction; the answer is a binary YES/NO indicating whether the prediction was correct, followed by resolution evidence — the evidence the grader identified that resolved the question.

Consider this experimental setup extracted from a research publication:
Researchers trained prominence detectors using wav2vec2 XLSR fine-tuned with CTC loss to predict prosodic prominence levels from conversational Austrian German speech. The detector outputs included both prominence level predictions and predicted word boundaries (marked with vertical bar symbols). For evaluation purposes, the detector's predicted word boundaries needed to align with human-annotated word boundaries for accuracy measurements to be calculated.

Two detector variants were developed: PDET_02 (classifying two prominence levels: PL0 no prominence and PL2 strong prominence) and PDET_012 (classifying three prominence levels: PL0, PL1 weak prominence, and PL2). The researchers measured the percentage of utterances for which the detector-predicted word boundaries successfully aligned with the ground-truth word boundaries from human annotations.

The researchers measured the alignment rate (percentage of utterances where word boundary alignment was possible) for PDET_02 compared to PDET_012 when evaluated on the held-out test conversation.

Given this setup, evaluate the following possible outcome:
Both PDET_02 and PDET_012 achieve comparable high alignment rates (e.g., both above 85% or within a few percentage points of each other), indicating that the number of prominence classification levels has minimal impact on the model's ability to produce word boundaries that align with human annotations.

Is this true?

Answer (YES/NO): NO